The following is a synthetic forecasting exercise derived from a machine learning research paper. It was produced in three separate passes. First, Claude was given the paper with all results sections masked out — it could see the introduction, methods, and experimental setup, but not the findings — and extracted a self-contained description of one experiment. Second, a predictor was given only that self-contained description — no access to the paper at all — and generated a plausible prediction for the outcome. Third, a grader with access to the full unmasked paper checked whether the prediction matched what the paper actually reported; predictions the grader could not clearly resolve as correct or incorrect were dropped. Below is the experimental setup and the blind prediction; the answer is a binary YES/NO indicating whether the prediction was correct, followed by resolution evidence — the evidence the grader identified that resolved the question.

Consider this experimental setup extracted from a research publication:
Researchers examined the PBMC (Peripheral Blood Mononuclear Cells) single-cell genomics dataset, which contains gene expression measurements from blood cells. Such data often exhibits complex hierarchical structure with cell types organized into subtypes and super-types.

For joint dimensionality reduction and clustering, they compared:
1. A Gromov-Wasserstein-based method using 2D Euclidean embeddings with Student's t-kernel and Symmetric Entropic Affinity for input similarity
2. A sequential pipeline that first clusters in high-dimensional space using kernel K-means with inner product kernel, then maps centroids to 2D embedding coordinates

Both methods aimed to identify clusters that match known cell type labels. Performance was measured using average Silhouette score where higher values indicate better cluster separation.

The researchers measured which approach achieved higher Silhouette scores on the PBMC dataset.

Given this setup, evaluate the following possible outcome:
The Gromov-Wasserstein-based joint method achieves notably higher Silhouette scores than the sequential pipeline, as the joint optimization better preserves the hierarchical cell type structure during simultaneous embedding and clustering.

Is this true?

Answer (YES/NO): NO